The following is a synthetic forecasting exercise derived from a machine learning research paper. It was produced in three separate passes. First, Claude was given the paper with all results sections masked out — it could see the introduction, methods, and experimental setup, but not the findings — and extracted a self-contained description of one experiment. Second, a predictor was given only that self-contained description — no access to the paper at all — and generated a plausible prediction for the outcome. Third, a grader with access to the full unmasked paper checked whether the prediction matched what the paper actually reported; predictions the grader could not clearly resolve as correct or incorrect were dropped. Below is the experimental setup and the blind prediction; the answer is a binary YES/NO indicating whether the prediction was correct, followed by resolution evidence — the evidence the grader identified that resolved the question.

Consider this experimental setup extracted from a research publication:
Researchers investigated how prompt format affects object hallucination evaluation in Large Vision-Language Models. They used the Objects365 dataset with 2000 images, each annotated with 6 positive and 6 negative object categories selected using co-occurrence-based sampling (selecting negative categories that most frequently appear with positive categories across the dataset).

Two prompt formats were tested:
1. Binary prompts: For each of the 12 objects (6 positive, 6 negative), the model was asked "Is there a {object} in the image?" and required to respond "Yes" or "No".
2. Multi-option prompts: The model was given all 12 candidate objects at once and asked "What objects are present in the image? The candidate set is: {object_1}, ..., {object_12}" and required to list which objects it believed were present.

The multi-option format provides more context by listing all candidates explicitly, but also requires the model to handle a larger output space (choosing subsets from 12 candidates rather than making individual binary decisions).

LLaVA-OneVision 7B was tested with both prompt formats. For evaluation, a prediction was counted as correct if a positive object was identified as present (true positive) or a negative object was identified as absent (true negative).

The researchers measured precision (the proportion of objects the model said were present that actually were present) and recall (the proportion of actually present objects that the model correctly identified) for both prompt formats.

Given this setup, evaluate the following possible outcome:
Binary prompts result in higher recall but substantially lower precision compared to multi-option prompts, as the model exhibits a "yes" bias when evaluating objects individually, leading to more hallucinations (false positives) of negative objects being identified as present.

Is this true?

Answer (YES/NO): NO